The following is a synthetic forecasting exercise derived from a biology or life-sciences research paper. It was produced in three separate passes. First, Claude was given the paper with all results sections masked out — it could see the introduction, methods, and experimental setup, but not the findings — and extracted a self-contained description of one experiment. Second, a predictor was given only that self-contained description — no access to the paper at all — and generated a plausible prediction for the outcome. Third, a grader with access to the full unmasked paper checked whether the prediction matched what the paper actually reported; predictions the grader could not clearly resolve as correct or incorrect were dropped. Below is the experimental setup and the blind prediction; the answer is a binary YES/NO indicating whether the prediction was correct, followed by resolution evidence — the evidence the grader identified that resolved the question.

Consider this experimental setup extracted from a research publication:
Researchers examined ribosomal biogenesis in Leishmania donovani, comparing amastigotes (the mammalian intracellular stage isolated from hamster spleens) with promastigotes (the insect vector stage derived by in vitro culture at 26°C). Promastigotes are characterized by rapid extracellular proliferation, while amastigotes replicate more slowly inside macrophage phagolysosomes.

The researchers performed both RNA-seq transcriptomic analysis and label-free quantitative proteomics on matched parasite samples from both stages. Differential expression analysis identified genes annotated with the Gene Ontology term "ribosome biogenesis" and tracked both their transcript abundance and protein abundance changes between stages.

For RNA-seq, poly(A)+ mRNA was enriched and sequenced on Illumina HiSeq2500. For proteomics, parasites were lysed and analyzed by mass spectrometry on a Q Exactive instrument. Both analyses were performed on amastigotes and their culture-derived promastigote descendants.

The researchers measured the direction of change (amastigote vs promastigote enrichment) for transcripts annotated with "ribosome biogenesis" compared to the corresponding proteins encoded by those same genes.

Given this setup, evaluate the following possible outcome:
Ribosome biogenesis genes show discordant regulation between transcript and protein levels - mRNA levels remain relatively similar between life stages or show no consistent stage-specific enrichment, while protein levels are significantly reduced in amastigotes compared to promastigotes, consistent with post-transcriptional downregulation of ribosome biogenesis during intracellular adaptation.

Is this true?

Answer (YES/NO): NO